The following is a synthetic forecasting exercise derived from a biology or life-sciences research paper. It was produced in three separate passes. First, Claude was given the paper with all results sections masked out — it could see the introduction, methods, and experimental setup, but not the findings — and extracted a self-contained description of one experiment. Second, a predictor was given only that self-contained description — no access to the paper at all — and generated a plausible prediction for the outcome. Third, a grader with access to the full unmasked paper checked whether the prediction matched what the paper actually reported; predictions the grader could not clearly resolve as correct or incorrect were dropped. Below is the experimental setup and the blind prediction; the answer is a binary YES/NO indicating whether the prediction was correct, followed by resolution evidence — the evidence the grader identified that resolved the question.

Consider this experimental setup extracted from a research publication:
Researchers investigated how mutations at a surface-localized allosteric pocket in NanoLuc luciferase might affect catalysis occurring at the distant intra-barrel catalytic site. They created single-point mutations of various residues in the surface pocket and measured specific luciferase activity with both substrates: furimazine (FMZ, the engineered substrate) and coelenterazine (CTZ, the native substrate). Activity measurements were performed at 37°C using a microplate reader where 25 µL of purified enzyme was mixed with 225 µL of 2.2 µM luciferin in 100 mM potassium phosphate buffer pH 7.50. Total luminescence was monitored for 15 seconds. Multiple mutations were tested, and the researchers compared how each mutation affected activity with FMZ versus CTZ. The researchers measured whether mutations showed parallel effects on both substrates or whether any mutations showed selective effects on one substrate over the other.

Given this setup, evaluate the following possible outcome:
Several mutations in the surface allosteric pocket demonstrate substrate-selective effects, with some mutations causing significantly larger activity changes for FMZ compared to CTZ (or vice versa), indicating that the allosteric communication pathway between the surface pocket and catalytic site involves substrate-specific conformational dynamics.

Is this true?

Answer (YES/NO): YES